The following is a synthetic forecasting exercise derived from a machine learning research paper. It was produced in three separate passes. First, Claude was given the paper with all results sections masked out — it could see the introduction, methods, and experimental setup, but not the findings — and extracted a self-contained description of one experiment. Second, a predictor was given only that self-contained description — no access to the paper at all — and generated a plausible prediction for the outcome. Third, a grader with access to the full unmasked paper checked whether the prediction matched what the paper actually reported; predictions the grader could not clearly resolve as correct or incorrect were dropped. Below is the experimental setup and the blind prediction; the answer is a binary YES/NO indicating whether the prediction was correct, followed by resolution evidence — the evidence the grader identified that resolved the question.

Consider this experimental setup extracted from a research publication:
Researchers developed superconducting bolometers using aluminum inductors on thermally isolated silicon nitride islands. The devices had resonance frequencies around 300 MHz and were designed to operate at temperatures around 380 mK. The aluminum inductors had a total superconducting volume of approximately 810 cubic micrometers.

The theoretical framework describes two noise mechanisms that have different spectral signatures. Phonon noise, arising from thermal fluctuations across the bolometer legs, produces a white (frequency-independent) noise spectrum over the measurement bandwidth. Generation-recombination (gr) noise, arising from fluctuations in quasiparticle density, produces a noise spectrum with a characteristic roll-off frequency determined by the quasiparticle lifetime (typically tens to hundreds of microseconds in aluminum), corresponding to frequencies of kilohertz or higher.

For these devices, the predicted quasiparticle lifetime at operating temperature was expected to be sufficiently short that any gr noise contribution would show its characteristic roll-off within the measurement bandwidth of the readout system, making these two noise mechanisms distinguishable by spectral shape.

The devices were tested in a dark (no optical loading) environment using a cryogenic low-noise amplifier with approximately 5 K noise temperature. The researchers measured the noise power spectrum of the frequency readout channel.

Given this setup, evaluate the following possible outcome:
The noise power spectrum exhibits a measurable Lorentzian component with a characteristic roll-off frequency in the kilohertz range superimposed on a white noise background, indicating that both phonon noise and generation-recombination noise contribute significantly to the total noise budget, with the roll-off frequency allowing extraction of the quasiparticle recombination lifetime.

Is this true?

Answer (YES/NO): NO